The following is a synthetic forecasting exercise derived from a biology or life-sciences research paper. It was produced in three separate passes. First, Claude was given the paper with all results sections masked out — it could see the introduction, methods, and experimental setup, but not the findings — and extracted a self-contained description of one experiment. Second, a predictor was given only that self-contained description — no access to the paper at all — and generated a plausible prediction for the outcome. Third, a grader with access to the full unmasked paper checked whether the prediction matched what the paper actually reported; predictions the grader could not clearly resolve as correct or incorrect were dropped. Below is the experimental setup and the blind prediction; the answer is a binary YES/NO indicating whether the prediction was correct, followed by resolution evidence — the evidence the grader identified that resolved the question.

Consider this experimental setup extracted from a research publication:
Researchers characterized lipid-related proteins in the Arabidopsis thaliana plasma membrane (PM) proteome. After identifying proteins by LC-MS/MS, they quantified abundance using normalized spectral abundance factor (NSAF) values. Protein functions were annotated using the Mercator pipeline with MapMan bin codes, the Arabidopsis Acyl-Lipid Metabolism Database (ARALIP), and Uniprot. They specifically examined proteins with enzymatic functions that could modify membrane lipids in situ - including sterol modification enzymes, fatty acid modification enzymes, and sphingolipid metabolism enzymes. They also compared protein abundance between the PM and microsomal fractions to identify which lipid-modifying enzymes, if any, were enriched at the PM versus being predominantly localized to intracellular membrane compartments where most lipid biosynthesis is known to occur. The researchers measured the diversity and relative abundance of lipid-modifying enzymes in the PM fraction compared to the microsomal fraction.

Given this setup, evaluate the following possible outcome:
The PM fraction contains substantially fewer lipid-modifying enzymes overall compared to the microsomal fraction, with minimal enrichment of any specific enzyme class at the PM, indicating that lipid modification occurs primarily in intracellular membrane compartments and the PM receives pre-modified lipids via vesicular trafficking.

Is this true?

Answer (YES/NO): NO